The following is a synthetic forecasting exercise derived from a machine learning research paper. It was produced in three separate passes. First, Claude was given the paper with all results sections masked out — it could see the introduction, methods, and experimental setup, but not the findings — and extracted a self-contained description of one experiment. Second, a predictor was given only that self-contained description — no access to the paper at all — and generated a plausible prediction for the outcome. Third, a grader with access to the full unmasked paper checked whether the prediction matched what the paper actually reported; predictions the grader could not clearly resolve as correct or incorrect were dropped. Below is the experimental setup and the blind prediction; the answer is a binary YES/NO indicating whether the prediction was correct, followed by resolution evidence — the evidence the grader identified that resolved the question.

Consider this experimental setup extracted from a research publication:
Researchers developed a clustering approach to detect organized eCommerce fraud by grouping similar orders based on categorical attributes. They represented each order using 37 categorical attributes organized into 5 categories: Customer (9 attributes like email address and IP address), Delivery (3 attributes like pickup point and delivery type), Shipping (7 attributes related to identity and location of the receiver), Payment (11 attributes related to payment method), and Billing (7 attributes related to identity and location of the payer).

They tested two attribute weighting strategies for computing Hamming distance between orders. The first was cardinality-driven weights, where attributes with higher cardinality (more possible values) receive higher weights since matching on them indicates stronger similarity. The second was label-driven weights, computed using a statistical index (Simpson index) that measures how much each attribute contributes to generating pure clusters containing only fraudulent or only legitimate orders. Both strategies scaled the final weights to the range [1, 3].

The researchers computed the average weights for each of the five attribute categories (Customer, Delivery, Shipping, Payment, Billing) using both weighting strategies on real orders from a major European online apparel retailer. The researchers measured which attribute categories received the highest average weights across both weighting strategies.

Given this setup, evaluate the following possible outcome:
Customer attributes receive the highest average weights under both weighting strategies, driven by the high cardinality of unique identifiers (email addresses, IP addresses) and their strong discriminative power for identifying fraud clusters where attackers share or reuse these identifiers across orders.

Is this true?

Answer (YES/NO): NO